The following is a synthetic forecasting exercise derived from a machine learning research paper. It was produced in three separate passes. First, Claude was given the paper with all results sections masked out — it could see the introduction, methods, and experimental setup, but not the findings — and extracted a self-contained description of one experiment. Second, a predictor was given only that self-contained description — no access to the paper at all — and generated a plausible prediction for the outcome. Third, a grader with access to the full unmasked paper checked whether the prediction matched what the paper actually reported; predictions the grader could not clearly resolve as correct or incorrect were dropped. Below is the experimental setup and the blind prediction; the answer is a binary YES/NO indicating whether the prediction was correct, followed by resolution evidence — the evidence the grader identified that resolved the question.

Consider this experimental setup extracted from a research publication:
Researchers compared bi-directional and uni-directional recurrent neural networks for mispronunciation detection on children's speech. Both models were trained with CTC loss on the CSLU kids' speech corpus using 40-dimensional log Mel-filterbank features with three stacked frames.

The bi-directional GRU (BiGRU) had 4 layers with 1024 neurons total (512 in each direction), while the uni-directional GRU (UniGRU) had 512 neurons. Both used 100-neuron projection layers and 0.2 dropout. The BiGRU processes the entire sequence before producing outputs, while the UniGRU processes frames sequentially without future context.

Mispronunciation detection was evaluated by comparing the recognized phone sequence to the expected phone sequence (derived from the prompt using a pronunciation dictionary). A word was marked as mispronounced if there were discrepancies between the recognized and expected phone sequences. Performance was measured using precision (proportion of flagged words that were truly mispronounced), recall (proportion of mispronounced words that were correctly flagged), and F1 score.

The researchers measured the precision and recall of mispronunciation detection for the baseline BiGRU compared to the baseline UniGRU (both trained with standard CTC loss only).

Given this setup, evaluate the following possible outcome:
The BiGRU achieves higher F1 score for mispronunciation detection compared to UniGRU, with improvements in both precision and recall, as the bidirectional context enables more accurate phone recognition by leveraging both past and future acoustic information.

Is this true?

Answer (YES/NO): NO